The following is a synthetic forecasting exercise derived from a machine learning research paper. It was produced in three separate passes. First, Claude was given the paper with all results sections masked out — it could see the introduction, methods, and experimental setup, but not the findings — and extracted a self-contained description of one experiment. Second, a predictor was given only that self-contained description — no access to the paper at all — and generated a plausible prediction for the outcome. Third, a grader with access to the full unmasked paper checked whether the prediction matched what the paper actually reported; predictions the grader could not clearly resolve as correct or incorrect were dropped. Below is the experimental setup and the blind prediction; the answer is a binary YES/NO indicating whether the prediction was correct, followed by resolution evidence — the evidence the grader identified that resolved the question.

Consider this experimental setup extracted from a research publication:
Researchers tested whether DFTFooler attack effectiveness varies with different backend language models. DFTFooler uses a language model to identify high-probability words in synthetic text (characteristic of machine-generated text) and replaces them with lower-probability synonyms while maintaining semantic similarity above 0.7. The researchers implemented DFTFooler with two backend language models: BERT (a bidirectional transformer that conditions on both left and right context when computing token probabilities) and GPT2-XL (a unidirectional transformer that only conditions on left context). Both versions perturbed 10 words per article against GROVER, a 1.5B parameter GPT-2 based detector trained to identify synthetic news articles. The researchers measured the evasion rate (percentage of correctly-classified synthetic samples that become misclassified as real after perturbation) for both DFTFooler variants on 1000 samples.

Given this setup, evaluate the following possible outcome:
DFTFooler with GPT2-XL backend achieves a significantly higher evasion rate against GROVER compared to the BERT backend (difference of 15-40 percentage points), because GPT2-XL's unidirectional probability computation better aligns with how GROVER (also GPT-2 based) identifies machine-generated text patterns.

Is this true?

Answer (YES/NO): NO